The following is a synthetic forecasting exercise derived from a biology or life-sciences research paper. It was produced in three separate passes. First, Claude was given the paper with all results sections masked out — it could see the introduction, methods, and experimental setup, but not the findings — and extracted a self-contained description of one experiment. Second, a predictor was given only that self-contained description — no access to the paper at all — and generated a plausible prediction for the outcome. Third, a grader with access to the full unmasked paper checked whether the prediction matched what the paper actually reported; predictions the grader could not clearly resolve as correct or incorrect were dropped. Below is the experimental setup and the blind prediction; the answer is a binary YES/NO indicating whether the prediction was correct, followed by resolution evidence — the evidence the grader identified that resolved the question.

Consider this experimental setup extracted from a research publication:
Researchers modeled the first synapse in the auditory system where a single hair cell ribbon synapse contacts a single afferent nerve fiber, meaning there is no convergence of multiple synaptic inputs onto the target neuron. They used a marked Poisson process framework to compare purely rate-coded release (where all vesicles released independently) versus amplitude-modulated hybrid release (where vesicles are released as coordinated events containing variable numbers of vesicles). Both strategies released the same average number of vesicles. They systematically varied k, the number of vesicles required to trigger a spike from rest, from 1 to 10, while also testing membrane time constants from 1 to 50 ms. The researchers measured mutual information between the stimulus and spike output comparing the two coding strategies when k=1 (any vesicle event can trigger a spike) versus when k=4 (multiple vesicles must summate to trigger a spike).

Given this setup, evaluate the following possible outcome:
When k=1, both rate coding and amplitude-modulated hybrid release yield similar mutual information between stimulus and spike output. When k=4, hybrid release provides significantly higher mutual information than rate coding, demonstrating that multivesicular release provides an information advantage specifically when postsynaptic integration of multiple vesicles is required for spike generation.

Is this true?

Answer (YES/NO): NO